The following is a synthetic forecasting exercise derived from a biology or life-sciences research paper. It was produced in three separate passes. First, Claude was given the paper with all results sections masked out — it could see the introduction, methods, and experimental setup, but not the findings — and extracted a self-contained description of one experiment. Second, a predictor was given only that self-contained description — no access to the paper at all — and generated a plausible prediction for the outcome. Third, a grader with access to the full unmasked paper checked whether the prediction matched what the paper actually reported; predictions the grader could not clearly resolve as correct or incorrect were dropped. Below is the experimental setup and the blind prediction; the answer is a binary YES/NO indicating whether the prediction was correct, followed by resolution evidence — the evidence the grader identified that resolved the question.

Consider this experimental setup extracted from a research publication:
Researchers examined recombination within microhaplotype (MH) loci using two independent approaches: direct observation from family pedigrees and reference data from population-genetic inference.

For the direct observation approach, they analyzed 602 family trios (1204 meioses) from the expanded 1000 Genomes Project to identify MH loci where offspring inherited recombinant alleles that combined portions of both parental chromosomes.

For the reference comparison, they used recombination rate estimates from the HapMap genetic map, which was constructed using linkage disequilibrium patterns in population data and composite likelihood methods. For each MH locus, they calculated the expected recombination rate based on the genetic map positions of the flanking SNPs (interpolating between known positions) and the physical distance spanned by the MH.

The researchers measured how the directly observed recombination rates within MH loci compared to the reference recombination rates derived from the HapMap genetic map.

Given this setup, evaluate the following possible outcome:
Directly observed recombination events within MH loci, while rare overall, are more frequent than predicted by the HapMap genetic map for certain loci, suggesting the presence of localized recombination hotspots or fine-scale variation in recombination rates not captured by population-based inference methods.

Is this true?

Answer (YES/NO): NO